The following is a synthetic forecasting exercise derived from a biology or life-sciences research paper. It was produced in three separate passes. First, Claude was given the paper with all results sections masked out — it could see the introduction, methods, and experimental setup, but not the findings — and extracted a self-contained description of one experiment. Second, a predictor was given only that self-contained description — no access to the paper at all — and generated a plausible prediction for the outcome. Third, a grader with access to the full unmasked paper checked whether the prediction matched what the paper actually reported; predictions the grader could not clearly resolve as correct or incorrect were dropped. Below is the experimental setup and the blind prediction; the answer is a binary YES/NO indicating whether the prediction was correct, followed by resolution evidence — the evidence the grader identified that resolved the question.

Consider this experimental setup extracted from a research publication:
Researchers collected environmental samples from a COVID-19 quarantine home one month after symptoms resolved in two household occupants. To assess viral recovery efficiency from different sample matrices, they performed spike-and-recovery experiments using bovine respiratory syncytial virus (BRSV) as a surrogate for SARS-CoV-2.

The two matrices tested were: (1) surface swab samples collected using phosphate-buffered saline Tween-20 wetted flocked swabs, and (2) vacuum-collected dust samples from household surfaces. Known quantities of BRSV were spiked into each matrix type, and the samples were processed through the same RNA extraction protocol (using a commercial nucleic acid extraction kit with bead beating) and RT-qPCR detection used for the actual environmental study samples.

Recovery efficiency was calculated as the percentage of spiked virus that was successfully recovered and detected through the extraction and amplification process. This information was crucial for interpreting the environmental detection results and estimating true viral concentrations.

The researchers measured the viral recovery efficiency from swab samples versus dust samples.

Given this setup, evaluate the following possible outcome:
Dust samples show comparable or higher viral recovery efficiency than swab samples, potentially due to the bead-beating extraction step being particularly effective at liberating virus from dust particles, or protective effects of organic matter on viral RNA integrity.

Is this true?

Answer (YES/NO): NO